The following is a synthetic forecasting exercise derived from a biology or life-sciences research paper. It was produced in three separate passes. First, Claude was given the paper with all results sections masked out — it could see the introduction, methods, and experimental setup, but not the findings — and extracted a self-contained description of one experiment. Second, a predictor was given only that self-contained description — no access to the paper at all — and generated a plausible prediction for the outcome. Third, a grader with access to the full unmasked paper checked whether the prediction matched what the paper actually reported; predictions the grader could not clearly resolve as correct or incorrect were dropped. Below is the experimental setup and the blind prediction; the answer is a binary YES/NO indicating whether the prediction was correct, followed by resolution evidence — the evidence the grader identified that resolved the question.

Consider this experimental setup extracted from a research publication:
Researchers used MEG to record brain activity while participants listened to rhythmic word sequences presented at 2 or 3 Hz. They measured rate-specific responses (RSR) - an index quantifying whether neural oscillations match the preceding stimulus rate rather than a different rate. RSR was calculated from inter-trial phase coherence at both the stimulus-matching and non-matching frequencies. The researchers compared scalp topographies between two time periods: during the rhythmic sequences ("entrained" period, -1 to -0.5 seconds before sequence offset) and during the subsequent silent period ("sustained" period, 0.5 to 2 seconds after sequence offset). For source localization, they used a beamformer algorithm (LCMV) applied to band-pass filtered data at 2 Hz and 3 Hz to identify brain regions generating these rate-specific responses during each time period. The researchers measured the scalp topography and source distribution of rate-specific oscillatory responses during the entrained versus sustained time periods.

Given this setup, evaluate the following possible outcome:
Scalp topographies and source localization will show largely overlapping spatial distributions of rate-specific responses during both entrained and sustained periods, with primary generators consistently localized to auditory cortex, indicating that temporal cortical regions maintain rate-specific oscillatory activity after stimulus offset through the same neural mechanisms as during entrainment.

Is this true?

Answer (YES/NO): NO